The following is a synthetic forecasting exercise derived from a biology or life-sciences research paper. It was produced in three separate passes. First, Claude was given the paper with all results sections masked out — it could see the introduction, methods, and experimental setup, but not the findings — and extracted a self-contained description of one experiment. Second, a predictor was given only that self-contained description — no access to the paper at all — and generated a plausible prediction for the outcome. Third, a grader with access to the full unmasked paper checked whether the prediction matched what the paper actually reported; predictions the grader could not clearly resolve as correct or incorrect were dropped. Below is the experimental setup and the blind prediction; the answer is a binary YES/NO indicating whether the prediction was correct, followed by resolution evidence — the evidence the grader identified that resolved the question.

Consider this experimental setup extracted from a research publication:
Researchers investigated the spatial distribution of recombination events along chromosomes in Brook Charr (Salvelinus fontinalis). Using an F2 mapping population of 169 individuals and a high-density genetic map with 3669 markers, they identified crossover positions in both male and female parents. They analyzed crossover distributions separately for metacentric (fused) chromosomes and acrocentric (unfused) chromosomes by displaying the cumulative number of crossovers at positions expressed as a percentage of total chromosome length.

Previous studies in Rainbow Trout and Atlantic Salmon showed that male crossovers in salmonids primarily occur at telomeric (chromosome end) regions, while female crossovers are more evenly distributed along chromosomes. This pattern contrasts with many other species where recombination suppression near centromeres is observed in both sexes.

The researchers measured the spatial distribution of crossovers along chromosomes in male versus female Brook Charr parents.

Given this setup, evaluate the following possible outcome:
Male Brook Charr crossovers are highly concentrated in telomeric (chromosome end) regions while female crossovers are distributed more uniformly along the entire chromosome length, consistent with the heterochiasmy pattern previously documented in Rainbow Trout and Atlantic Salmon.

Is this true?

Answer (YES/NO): YES